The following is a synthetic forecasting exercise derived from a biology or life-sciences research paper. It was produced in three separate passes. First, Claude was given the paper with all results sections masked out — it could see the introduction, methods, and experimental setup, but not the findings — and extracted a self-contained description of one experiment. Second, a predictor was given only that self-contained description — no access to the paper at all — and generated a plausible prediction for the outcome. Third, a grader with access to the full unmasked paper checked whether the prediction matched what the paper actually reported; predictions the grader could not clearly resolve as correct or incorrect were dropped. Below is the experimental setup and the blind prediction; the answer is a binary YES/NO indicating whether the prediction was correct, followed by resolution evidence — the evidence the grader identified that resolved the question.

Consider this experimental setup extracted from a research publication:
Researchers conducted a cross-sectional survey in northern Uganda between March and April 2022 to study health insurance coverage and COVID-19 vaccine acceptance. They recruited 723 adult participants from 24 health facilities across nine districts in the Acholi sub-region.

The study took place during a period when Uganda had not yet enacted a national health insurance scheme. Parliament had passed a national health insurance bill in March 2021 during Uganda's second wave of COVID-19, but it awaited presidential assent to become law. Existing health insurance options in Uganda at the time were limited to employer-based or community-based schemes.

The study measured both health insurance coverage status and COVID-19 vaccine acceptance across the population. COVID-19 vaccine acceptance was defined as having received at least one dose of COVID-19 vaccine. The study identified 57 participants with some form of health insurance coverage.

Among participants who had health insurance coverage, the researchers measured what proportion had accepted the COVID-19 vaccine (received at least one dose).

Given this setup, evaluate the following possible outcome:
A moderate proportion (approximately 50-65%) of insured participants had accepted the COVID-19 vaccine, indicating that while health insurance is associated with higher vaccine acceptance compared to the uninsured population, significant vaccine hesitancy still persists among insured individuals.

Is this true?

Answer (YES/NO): NO